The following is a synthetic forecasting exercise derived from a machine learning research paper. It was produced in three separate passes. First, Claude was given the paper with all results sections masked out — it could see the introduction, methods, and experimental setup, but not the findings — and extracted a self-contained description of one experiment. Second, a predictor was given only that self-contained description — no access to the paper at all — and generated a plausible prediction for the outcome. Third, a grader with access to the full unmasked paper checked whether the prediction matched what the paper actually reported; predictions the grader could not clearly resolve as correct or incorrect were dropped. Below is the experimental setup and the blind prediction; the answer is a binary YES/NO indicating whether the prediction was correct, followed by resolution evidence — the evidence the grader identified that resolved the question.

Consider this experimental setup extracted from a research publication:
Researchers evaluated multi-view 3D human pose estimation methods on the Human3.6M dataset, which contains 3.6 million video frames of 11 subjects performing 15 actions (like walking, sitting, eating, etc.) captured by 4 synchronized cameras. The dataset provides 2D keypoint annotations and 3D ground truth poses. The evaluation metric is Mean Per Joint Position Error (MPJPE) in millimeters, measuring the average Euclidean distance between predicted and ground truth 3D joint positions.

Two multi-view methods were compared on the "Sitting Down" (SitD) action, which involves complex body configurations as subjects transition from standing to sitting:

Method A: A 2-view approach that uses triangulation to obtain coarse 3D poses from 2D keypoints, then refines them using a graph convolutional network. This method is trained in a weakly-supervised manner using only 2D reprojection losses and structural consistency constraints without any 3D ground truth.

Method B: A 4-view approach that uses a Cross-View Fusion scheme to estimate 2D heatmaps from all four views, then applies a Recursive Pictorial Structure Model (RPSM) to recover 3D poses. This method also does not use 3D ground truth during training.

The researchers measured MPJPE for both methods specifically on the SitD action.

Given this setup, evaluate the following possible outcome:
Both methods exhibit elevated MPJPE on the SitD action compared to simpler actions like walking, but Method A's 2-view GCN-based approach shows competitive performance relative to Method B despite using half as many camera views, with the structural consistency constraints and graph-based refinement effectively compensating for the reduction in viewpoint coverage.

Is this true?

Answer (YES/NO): NO